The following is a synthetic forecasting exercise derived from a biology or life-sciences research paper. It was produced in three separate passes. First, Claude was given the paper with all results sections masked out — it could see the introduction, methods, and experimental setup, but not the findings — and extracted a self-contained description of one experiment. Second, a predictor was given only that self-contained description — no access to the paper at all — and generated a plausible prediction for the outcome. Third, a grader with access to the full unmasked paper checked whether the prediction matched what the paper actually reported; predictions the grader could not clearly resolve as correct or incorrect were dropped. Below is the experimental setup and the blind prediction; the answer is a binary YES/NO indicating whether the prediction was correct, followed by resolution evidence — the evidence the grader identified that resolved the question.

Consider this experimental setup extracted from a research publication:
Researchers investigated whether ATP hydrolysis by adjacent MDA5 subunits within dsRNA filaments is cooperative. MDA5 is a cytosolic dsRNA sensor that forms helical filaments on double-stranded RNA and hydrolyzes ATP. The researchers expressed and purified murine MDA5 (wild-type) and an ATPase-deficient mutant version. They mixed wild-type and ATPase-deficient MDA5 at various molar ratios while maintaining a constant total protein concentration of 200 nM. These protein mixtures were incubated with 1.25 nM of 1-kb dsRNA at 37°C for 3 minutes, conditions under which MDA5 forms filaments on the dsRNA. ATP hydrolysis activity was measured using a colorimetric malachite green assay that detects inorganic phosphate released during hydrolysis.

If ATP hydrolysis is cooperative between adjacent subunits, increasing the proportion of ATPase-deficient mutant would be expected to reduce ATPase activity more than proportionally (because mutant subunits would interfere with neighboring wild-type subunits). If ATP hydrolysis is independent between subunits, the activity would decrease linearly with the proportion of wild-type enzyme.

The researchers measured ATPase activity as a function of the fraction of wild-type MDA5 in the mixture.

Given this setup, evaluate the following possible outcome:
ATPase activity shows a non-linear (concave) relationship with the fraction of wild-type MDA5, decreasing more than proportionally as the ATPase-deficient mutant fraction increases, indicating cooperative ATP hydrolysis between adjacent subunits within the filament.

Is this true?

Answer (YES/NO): YES